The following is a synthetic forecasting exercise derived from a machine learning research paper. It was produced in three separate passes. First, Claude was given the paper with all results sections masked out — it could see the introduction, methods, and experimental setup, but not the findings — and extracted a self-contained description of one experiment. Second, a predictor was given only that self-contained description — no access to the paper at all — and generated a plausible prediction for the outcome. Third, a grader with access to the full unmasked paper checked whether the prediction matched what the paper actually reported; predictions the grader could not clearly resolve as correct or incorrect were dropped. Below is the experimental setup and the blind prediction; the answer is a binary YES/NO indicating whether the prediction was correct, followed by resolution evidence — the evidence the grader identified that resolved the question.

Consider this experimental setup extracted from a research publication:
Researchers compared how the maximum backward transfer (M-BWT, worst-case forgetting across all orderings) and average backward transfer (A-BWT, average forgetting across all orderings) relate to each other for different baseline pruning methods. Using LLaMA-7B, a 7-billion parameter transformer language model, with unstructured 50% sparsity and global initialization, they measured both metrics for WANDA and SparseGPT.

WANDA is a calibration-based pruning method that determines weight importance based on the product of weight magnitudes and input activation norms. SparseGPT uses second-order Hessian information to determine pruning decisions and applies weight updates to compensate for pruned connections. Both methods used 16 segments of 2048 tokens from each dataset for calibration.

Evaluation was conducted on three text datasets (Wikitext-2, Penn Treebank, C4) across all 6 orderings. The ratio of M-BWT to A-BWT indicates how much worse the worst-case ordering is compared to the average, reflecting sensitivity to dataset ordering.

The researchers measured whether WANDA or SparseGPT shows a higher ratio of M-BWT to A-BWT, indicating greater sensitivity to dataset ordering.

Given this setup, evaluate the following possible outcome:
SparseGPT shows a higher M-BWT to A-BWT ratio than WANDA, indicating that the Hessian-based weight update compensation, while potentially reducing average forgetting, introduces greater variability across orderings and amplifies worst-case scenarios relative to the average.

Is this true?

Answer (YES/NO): NO